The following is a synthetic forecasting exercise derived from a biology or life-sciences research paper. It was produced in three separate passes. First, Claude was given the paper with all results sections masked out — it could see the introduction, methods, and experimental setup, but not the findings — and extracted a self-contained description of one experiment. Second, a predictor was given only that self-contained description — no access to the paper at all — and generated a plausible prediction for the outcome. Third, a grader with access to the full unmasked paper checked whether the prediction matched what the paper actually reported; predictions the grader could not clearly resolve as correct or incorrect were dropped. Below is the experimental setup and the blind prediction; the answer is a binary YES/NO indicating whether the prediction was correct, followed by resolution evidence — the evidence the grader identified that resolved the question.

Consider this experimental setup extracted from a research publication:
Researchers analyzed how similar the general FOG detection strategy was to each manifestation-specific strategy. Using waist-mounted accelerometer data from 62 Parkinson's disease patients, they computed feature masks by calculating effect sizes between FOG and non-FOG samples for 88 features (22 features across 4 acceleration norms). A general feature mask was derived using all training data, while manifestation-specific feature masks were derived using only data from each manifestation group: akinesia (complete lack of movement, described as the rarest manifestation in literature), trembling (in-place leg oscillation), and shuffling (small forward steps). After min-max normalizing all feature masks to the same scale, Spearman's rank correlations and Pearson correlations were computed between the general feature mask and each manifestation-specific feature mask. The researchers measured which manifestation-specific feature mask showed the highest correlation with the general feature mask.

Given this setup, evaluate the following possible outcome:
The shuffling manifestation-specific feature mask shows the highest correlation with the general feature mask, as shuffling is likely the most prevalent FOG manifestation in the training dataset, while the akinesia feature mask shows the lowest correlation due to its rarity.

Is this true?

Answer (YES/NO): NO